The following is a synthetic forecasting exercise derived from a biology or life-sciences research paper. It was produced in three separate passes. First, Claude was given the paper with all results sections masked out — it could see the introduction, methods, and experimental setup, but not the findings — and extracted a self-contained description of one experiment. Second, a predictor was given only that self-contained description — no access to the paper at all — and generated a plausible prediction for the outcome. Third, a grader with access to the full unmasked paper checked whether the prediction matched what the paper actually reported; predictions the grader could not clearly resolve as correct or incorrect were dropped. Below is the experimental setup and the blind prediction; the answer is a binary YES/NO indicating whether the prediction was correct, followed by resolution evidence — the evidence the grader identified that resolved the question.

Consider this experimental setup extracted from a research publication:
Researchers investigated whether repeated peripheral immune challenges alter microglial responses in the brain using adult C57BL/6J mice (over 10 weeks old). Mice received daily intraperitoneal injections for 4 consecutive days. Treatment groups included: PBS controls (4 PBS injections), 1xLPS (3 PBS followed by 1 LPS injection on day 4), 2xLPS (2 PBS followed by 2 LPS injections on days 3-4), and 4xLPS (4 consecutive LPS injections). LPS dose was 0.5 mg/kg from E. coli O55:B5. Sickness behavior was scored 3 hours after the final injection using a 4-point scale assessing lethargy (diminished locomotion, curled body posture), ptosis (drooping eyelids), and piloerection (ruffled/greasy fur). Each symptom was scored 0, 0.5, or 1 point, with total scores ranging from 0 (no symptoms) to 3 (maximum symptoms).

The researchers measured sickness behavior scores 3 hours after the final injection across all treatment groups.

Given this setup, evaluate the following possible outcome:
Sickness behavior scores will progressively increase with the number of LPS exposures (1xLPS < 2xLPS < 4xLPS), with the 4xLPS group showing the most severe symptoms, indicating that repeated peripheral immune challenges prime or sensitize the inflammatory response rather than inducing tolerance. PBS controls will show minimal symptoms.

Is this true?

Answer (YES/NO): NO